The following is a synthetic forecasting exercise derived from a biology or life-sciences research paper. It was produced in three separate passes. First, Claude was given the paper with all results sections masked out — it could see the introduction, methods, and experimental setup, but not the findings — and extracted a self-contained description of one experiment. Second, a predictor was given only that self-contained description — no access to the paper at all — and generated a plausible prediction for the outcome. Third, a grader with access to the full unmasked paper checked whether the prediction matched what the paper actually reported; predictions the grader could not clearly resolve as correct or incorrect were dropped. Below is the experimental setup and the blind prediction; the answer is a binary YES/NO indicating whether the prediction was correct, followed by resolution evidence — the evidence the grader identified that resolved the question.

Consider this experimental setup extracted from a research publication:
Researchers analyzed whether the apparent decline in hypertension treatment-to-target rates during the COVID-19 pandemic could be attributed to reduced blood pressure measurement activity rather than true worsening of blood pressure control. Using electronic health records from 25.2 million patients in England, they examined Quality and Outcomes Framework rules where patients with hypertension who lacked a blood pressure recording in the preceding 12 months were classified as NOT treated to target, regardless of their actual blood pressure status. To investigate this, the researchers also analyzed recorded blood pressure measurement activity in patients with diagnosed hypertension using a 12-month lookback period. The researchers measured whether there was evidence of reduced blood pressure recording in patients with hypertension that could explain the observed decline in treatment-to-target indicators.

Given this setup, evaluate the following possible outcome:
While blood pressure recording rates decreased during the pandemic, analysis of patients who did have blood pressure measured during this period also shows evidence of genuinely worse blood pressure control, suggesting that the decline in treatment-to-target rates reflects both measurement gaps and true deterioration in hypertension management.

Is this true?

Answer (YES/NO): NO